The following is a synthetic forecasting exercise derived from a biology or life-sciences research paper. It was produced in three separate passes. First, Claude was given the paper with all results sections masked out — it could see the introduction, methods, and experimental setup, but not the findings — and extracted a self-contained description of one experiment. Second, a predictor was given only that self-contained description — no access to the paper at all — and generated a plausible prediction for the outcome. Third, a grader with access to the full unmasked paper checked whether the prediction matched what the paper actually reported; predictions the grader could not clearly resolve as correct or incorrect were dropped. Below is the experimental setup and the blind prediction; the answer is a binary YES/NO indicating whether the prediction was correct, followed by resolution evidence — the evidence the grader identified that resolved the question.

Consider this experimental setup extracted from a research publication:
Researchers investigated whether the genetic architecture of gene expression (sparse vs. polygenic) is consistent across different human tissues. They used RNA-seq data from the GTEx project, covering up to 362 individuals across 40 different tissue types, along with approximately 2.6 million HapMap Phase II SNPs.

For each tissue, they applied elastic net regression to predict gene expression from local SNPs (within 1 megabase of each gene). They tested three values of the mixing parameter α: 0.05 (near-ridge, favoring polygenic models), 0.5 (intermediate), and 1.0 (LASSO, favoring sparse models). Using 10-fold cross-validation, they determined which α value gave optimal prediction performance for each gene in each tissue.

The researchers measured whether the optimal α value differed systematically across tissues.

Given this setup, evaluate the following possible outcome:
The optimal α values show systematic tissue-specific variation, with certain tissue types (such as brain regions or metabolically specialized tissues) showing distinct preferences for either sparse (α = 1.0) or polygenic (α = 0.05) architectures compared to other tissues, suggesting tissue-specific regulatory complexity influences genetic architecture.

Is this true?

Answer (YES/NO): NO